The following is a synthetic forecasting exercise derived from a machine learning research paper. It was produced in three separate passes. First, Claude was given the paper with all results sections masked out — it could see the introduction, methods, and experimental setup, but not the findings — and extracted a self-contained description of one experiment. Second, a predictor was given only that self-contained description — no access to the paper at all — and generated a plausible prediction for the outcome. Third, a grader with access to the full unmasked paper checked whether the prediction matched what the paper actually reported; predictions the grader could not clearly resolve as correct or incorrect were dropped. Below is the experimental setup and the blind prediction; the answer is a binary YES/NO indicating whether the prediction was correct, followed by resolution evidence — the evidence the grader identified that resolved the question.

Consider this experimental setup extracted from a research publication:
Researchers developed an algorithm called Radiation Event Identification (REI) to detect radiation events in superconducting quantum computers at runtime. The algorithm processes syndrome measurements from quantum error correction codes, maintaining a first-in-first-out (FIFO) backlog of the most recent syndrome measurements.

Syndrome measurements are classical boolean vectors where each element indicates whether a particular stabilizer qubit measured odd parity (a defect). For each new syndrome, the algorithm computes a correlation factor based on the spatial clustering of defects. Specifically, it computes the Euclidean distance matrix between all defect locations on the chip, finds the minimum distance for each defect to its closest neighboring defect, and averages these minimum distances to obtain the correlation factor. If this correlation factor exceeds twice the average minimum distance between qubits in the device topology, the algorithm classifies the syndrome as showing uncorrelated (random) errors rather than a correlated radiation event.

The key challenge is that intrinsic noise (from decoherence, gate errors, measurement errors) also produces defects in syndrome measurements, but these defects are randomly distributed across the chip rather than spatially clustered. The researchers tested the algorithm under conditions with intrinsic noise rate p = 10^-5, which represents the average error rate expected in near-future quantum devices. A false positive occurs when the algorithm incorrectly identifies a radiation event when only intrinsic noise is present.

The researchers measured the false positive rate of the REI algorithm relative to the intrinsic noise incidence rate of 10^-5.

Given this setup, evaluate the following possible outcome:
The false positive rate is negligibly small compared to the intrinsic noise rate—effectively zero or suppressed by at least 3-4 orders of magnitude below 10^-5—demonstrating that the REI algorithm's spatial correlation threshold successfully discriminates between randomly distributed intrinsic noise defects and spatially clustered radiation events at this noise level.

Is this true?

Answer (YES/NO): YES